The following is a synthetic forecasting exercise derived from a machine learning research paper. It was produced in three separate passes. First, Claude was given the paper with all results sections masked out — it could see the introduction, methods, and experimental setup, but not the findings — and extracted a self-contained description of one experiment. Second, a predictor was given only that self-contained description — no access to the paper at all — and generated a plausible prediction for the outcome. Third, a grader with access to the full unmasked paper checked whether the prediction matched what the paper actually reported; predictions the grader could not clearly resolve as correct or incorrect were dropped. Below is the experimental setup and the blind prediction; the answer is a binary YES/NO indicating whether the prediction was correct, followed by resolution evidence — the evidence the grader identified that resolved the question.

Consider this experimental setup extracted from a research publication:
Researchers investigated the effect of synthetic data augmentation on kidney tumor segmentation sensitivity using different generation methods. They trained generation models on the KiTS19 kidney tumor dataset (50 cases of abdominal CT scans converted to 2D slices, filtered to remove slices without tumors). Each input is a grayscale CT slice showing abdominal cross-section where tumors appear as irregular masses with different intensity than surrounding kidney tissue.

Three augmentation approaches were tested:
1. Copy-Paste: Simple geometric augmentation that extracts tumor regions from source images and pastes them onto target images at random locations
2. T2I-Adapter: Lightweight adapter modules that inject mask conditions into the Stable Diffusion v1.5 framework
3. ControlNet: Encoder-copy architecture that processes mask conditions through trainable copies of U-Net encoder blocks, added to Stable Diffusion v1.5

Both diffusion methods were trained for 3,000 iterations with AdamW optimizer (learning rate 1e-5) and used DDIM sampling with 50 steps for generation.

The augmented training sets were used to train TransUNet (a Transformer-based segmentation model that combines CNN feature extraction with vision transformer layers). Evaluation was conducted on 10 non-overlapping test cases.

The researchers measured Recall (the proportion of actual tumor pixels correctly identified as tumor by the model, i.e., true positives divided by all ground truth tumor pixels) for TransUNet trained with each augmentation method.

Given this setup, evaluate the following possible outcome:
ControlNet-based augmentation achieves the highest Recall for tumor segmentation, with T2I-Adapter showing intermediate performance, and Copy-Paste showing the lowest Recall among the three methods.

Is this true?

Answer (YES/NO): YES